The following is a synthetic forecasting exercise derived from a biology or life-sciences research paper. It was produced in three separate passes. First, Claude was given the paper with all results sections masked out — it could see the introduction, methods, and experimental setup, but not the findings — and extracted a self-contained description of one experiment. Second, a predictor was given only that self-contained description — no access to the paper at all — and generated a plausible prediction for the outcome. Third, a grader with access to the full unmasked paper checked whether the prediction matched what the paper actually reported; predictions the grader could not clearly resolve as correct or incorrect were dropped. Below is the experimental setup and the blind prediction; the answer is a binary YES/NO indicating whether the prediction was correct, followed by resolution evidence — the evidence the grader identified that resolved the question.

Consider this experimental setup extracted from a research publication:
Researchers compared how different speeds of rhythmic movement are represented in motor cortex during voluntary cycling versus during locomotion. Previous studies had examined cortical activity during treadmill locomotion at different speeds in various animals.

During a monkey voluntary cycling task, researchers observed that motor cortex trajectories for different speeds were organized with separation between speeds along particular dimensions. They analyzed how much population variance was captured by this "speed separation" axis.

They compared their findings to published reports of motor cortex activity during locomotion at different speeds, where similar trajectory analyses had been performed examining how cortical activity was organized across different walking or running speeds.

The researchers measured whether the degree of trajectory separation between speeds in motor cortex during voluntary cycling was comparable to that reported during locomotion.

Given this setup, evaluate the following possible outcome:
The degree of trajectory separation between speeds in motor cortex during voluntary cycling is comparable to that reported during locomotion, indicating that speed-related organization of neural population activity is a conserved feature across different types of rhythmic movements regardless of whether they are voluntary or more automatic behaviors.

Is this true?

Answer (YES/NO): NO